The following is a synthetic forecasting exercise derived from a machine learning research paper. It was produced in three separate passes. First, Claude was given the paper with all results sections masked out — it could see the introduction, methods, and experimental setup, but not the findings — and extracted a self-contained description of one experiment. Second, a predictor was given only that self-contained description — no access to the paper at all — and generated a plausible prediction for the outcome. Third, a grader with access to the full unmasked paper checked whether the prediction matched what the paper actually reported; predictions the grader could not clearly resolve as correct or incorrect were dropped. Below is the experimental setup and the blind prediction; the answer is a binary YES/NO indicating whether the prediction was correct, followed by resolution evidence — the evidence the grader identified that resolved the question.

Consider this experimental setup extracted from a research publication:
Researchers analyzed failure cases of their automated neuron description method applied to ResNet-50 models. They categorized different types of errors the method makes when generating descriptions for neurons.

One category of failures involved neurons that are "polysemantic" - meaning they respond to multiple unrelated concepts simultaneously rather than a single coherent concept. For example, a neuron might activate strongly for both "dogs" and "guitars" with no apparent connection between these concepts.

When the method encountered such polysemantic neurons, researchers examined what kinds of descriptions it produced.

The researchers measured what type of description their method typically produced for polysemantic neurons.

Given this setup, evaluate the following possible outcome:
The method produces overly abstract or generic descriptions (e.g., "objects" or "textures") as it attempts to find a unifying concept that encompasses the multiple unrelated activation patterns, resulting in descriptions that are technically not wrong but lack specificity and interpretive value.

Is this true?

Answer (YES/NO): YES